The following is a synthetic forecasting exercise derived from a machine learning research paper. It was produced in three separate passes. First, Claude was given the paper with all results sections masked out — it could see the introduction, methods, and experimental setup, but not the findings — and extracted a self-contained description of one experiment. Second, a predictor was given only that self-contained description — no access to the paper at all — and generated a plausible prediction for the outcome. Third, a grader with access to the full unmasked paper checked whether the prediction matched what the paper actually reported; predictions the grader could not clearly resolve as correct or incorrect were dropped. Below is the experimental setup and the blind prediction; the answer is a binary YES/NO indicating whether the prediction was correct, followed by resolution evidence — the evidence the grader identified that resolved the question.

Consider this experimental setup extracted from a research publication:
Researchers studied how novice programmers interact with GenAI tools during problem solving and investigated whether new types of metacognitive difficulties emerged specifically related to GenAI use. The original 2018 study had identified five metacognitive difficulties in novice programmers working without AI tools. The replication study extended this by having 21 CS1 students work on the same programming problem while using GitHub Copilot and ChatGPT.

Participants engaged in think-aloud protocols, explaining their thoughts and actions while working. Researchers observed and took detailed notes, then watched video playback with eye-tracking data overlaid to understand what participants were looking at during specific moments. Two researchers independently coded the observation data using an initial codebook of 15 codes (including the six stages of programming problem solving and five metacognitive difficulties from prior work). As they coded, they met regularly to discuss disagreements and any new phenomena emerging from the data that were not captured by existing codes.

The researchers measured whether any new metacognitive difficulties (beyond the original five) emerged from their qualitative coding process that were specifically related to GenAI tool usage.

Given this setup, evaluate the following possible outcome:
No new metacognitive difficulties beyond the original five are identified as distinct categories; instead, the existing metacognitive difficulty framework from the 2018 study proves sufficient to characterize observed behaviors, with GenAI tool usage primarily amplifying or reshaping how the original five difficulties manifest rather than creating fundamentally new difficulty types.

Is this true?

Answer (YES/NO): NO